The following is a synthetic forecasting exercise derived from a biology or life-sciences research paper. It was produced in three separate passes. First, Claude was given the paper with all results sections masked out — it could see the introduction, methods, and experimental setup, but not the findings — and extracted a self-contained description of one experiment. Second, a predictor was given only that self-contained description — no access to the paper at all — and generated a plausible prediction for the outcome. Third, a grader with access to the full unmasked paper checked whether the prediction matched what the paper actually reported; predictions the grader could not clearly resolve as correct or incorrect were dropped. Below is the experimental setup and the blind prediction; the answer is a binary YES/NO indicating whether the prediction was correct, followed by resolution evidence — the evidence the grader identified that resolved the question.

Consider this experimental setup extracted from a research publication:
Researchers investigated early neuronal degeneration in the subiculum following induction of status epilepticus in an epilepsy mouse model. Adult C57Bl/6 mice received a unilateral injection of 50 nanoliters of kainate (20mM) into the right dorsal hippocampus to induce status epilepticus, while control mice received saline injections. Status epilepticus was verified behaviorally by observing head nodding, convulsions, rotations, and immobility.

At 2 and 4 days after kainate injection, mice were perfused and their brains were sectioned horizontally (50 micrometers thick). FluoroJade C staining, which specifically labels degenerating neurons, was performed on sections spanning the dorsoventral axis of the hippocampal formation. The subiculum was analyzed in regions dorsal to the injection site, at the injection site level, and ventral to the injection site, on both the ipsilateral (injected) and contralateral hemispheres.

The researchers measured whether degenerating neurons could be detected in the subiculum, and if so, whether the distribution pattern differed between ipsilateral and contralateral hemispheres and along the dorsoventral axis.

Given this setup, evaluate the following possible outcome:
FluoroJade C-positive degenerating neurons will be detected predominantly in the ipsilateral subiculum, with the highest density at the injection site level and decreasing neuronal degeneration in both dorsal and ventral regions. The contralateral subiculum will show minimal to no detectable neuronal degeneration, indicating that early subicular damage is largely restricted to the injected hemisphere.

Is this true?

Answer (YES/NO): NO